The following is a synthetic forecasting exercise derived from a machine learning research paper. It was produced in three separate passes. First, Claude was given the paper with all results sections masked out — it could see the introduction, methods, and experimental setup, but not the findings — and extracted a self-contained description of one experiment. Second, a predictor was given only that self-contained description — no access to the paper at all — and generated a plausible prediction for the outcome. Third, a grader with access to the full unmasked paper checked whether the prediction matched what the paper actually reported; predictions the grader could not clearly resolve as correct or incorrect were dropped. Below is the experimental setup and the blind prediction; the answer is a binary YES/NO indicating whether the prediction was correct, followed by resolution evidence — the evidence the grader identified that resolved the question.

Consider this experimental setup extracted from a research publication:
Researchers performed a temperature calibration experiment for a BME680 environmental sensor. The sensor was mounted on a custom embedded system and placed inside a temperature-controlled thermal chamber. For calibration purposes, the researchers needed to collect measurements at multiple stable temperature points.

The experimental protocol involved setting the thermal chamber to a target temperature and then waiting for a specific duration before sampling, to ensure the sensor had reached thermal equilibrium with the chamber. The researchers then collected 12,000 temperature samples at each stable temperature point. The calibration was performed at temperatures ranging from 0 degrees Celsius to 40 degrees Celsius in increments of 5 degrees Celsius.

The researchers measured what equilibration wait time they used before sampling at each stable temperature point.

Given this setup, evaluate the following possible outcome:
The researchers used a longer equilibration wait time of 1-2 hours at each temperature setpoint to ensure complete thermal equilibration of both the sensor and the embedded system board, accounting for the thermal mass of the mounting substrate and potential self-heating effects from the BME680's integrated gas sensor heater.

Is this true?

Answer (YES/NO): YES